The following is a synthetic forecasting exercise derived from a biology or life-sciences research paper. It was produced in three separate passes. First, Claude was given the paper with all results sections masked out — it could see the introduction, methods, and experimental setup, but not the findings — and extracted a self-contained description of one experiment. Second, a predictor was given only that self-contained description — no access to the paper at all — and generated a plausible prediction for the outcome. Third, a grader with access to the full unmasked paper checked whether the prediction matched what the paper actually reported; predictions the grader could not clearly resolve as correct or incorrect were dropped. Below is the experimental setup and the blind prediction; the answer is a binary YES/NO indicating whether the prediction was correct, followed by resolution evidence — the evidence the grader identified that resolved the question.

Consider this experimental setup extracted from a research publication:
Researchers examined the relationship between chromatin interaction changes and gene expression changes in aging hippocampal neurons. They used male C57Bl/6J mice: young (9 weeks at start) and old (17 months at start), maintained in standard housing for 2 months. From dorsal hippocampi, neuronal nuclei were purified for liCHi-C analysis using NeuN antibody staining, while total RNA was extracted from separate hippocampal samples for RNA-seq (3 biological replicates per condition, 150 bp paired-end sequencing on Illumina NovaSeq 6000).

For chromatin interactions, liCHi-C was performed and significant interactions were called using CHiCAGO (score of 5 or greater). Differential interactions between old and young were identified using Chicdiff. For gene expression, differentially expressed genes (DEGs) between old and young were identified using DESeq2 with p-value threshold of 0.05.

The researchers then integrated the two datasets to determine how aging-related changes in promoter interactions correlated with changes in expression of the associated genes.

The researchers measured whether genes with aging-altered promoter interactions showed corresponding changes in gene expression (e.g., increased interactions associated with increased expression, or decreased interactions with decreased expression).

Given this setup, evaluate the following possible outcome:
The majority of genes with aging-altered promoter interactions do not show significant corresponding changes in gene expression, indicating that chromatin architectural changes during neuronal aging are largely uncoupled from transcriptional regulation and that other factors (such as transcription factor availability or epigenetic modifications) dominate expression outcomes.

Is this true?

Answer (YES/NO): YES